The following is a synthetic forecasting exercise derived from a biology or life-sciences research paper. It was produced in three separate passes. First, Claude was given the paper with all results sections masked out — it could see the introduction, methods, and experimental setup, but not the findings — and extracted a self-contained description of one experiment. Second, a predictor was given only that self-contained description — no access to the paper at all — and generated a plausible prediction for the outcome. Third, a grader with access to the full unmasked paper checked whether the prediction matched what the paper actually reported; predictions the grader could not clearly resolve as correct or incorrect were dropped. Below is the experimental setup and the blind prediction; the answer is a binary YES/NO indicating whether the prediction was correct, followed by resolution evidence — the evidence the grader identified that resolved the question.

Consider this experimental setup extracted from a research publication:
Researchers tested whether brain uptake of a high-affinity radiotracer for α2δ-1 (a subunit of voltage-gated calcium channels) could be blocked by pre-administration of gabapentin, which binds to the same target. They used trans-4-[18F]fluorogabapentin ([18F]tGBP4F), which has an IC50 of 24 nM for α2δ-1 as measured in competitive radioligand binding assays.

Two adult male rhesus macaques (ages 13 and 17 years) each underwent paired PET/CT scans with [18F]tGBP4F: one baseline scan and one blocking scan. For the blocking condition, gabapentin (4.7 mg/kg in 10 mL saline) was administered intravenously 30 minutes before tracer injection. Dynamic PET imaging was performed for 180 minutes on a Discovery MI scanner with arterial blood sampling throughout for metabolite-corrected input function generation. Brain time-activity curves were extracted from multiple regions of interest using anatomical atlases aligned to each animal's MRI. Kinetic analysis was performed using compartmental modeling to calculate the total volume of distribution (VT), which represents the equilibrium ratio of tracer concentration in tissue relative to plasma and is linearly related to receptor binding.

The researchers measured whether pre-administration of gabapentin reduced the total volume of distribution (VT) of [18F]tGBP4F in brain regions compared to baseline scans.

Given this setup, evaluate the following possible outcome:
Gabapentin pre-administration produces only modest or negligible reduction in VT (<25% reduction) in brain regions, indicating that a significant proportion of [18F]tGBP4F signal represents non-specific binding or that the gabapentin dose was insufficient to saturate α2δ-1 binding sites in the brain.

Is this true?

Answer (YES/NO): NO